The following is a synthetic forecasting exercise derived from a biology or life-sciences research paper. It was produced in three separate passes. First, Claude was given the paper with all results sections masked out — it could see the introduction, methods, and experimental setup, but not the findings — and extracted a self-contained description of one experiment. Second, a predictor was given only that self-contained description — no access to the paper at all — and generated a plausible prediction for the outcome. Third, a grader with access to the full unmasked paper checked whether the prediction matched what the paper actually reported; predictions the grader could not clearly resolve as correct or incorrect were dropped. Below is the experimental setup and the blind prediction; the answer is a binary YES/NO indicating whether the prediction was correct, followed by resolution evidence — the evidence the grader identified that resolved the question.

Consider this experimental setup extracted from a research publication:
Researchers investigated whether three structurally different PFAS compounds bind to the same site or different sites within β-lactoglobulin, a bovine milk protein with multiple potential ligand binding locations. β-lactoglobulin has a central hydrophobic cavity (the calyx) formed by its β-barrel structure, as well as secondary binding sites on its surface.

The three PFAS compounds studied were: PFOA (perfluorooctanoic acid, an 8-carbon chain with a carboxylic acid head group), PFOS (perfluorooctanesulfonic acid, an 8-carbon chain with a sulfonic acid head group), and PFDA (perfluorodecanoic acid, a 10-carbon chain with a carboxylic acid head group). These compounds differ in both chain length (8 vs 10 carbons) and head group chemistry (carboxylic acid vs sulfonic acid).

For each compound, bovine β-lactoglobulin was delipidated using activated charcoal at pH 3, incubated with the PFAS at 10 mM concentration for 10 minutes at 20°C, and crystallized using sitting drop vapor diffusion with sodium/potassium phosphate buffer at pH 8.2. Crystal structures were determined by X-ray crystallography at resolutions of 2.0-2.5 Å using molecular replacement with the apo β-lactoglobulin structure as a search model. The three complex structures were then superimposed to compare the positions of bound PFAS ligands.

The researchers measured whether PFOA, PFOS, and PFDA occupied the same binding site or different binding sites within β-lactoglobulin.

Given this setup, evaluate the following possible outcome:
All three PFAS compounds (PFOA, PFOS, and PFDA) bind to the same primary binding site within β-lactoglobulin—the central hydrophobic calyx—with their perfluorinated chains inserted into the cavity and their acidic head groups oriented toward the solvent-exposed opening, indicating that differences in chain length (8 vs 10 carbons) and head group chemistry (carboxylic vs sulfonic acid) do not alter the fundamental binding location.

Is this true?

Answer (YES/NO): YES